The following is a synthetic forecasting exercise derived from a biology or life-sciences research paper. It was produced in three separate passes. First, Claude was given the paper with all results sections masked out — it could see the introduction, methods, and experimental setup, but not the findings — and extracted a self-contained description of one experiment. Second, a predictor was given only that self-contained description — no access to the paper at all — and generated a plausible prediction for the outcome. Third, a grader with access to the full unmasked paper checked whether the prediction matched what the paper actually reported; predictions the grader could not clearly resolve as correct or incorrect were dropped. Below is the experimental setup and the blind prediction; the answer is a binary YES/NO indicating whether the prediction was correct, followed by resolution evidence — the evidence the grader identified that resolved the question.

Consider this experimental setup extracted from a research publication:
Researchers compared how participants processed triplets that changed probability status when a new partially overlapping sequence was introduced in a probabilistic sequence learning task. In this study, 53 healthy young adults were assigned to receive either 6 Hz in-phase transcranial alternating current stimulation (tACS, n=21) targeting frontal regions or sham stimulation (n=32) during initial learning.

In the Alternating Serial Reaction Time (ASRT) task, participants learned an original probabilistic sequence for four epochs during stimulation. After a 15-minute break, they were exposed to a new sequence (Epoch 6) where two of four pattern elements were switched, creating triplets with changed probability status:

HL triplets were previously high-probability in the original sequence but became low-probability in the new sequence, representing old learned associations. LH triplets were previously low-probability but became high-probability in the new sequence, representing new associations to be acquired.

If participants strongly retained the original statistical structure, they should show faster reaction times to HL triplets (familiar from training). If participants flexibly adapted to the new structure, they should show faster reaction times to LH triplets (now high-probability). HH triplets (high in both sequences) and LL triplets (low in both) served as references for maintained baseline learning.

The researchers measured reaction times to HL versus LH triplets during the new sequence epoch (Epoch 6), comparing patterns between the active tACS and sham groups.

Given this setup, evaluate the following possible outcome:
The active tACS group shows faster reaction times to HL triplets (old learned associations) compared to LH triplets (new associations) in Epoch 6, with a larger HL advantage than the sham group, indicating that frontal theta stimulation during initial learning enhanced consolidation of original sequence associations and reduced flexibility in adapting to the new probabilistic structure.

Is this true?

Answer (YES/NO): NO